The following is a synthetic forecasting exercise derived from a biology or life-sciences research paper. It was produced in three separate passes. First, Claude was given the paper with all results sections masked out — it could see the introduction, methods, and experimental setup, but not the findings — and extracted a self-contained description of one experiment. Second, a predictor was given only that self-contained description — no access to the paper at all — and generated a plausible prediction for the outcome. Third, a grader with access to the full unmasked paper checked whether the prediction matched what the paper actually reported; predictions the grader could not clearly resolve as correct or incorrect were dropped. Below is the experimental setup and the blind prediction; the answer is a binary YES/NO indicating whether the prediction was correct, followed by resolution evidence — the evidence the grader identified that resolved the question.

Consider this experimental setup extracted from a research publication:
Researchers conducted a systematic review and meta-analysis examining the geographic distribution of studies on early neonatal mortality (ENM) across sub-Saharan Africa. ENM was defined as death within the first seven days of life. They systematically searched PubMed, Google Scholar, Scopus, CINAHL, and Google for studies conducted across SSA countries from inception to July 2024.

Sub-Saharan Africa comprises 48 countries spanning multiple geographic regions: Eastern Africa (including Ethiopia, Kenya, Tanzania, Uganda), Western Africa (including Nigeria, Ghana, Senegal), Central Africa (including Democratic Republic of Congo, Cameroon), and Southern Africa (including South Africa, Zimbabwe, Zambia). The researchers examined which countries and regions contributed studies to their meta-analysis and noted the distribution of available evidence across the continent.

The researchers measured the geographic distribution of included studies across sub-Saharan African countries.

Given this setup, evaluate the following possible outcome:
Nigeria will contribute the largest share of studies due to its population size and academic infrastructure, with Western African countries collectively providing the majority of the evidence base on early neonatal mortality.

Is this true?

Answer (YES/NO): NO